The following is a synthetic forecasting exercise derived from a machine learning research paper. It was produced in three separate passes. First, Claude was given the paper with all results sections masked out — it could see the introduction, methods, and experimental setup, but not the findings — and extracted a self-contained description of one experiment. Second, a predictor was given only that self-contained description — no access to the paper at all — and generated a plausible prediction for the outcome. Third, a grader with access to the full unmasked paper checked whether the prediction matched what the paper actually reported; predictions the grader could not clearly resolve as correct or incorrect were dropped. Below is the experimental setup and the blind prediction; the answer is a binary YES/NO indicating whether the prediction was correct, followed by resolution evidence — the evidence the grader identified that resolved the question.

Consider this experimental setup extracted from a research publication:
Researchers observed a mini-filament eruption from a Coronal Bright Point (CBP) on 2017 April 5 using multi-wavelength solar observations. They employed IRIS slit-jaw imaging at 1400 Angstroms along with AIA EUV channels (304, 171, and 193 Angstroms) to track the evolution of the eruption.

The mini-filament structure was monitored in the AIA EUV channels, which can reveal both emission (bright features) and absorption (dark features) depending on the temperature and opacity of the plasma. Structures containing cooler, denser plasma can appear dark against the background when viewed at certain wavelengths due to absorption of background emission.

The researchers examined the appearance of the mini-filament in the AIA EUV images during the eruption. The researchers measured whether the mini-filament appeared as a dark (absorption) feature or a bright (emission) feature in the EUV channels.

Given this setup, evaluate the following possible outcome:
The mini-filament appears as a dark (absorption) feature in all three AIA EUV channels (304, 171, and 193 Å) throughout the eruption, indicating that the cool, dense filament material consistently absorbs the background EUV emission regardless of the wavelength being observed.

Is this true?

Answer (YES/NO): YES